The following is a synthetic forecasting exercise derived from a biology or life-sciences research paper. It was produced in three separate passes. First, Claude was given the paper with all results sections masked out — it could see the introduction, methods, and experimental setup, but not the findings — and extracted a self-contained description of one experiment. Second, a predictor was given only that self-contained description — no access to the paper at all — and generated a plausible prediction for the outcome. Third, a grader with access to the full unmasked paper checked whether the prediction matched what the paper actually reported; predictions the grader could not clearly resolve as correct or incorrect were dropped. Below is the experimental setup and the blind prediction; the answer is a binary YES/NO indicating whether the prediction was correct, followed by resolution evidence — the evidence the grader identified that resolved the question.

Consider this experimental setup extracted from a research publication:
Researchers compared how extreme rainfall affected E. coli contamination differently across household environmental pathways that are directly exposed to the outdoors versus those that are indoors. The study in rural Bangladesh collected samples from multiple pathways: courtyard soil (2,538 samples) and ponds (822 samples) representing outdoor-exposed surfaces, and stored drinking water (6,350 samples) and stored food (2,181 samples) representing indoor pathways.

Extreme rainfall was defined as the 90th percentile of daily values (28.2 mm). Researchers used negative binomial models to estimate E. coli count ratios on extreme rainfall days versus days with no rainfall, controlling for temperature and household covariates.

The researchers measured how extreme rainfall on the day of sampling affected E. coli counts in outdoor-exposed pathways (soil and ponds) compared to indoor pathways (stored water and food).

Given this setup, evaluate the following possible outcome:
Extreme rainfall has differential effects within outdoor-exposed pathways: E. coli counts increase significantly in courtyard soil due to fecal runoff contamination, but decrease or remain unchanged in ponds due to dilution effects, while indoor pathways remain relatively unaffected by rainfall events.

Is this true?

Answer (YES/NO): NO